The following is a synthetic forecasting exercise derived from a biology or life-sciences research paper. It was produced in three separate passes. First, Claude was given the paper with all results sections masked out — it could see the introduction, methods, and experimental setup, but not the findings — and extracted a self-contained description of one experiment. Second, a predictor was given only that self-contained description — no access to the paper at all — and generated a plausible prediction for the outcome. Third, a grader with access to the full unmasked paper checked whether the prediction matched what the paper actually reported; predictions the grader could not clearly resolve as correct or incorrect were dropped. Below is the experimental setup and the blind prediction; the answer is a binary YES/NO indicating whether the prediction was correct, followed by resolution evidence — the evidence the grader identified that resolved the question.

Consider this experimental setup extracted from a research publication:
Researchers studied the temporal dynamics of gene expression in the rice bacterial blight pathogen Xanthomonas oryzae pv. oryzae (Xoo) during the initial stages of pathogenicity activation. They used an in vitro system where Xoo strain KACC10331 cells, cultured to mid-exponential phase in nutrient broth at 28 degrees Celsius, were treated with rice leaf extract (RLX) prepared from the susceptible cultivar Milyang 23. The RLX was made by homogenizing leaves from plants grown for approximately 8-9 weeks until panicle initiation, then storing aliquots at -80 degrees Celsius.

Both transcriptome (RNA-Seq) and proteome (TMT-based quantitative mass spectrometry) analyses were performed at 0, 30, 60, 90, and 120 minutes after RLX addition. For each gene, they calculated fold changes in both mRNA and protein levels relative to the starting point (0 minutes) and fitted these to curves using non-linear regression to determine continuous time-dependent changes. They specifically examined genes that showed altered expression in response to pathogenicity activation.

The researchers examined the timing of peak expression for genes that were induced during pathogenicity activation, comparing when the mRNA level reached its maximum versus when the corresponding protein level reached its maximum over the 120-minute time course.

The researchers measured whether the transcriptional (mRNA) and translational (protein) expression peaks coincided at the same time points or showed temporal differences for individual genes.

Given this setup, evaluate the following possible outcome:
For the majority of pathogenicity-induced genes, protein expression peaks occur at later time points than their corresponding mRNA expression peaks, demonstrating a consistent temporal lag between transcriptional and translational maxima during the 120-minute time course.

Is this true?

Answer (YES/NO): NO